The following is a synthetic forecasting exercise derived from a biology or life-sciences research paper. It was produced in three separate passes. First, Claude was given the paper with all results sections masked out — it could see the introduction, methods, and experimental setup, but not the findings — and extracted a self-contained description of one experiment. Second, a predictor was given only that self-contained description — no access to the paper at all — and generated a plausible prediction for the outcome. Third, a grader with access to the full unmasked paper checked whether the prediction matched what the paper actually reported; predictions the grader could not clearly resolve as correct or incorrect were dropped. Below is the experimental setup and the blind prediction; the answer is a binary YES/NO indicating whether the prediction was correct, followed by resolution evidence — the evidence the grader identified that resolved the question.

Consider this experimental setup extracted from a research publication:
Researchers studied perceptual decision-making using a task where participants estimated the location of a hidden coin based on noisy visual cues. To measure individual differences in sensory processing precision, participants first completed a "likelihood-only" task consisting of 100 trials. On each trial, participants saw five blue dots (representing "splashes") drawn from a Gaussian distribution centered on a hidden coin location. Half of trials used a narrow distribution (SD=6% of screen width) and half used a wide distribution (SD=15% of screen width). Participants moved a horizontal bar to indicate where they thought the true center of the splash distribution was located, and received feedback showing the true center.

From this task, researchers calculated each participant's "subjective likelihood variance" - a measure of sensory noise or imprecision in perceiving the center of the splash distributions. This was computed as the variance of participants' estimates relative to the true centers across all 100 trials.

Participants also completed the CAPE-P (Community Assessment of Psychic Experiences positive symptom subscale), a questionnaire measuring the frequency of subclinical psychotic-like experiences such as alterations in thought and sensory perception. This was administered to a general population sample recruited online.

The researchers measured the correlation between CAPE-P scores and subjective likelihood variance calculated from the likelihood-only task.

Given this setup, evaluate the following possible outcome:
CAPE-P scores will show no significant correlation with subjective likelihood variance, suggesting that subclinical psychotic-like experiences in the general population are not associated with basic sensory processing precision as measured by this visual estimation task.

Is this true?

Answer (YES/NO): NO